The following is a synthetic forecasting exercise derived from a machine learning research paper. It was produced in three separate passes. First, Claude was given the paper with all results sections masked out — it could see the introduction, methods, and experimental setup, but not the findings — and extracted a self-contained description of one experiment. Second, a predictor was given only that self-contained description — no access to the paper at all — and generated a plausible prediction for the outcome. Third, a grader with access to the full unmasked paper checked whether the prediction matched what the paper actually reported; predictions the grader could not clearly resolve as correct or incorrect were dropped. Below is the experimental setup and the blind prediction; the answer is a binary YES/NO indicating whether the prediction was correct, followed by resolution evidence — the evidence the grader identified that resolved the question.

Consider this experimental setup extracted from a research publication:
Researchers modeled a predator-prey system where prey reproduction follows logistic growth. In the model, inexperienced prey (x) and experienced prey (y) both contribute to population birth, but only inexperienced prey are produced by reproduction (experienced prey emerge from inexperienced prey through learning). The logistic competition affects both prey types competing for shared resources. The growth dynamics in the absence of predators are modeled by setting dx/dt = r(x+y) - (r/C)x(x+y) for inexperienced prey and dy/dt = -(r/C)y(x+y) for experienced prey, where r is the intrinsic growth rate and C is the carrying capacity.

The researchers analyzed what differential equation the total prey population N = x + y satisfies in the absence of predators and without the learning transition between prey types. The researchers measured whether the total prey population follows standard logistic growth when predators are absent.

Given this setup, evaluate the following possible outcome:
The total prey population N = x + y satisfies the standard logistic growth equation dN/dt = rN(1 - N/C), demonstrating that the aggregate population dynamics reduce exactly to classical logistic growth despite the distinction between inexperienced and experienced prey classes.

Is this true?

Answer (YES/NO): YES